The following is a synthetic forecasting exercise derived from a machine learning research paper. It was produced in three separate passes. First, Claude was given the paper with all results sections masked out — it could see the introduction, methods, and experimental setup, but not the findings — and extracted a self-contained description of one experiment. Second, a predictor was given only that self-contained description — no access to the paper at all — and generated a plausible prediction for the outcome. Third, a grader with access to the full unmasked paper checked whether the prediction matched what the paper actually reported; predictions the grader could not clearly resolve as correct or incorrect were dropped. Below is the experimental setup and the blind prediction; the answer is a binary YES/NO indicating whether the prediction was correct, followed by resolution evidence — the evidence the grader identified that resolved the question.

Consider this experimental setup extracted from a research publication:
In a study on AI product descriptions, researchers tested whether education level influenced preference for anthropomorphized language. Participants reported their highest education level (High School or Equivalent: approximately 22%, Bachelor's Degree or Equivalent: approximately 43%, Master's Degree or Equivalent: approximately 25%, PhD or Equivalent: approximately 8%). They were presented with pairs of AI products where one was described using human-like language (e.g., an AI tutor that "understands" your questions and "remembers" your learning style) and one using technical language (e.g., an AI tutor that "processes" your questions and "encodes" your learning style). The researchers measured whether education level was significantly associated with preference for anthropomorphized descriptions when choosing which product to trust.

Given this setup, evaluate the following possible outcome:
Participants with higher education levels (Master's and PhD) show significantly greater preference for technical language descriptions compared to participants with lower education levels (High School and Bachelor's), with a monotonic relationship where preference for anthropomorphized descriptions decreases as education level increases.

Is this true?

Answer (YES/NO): NO